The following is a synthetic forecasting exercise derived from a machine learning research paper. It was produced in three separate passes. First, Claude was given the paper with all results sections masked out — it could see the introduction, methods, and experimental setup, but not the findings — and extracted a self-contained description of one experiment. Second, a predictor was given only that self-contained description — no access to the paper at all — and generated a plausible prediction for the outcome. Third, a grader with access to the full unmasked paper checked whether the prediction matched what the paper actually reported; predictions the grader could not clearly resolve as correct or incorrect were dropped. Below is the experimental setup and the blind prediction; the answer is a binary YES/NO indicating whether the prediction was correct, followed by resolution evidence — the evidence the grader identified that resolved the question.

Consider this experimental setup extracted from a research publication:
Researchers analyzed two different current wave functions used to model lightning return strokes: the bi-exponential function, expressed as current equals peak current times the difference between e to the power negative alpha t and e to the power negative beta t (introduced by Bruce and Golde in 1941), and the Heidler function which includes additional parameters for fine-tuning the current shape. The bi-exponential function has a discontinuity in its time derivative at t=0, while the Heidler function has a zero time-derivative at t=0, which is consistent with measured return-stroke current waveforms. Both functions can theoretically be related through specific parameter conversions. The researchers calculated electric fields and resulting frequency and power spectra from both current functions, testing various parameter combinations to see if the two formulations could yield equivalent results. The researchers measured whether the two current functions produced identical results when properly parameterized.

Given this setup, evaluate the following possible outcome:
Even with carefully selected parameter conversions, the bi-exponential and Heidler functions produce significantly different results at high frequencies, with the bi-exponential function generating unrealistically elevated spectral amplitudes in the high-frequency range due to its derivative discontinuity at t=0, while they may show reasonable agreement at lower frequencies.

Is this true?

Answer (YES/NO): NO